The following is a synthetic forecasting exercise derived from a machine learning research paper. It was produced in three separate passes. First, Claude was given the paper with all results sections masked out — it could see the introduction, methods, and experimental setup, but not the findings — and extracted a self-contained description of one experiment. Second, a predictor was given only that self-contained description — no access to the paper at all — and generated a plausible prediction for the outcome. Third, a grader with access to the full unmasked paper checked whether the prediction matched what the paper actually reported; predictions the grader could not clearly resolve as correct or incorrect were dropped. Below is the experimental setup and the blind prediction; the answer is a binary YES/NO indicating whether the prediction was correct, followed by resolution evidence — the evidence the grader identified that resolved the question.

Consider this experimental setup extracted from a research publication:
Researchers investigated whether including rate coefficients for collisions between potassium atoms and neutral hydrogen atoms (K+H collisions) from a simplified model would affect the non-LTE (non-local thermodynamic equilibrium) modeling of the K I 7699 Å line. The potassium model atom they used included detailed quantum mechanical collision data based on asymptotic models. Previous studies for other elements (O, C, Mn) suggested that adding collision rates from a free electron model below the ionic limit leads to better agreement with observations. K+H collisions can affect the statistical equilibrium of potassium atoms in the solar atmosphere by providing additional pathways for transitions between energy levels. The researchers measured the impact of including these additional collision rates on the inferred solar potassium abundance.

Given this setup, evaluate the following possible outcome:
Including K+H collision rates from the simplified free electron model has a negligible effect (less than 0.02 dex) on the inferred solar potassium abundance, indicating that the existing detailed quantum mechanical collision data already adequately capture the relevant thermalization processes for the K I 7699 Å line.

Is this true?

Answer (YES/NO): NO